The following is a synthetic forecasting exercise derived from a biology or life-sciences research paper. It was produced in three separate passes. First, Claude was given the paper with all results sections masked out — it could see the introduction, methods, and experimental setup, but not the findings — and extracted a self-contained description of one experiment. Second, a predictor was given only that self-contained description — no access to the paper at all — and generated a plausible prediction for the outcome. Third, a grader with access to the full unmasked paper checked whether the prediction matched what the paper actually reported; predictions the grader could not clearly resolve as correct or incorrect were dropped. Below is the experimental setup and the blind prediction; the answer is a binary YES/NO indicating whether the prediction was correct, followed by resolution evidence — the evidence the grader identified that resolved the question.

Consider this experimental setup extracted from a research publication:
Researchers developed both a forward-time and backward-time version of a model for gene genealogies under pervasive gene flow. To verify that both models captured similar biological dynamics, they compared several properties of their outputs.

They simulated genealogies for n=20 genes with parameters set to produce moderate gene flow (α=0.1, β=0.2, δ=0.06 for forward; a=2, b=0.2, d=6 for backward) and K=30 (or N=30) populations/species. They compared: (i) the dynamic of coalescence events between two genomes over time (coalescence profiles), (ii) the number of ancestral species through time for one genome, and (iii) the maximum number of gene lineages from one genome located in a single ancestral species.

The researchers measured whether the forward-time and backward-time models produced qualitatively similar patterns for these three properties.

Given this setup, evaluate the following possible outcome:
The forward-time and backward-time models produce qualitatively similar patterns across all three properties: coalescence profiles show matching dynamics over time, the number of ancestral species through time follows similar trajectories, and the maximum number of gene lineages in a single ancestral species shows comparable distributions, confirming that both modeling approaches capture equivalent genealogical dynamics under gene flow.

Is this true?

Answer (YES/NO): YES